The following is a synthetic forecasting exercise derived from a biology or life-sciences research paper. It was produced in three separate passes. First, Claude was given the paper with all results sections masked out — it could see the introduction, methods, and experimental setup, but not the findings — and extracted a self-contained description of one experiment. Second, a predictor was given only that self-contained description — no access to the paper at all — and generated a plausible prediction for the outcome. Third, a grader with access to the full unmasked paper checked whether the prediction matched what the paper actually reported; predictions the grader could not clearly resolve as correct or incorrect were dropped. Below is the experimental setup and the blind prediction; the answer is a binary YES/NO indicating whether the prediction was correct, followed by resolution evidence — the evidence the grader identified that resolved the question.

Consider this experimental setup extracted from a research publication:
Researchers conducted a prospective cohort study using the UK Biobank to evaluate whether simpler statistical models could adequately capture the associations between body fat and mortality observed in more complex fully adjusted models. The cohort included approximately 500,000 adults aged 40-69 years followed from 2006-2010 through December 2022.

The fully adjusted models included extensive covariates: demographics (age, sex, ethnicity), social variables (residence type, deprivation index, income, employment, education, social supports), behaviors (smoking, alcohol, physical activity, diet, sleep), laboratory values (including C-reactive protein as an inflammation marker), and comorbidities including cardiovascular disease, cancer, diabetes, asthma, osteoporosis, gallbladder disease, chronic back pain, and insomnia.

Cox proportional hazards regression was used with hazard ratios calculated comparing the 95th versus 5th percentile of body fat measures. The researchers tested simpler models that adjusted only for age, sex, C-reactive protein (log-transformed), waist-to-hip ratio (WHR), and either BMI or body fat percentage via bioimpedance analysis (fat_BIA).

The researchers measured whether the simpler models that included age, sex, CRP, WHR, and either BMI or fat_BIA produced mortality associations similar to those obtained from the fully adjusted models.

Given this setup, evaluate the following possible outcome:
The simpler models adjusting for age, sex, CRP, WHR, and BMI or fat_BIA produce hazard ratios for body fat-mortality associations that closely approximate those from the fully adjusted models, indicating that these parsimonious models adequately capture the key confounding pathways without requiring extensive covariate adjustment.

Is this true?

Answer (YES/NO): YES